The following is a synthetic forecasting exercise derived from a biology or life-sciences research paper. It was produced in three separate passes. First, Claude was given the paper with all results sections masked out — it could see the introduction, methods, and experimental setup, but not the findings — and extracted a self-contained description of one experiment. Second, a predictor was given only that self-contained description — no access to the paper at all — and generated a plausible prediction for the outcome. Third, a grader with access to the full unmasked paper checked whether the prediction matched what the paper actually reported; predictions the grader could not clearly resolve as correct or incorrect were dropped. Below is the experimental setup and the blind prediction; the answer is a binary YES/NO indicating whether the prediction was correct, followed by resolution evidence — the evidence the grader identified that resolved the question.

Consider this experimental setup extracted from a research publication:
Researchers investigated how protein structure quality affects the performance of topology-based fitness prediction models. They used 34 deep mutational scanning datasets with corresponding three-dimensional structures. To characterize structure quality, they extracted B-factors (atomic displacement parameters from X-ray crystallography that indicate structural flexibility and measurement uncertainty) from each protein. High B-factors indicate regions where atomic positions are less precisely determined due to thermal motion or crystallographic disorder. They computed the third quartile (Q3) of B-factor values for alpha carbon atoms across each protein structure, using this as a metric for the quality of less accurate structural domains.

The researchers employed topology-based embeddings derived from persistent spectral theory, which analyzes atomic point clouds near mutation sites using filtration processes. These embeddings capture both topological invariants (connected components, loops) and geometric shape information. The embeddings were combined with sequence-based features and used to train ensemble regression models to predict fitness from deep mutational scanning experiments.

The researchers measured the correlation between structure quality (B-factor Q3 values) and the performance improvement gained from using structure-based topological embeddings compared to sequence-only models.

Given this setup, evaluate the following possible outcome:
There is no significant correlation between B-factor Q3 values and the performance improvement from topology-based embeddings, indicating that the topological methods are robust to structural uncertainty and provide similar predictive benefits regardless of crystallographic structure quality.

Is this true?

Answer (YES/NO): NO